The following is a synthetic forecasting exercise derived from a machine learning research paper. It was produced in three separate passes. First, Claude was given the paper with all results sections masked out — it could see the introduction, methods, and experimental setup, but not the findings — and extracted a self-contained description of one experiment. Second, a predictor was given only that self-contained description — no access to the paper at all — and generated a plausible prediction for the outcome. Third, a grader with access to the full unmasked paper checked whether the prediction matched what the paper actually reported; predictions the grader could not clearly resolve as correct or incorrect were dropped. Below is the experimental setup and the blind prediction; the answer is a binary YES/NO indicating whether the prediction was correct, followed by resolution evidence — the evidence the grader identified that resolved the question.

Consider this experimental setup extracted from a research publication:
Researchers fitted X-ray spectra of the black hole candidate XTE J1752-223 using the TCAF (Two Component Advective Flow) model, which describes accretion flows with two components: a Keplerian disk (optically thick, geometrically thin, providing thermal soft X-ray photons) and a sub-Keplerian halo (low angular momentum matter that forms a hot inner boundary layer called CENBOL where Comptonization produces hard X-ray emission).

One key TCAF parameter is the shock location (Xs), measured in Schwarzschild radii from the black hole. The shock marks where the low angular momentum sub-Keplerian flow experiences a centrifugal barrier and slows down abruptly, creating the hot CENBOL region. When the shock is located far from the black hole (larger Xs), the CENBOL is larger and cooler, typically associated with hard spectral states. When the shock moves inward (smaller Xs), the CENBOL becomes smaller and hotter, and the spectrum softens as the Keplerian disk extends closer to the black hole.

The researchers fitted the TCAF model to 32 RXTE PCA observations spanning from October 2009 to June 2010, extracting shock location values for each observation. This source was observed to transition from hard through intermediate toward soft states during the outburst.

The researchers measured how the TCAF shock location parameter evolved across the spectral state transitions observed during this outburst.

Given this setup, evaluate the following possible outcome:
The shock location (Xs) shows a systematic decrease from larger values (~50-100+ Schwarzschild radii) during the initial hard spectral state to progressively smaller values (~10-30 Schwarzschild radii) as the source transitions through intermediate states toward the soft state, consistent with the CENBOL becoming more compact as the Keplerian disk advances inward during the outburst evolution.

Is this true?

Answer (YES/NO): NO